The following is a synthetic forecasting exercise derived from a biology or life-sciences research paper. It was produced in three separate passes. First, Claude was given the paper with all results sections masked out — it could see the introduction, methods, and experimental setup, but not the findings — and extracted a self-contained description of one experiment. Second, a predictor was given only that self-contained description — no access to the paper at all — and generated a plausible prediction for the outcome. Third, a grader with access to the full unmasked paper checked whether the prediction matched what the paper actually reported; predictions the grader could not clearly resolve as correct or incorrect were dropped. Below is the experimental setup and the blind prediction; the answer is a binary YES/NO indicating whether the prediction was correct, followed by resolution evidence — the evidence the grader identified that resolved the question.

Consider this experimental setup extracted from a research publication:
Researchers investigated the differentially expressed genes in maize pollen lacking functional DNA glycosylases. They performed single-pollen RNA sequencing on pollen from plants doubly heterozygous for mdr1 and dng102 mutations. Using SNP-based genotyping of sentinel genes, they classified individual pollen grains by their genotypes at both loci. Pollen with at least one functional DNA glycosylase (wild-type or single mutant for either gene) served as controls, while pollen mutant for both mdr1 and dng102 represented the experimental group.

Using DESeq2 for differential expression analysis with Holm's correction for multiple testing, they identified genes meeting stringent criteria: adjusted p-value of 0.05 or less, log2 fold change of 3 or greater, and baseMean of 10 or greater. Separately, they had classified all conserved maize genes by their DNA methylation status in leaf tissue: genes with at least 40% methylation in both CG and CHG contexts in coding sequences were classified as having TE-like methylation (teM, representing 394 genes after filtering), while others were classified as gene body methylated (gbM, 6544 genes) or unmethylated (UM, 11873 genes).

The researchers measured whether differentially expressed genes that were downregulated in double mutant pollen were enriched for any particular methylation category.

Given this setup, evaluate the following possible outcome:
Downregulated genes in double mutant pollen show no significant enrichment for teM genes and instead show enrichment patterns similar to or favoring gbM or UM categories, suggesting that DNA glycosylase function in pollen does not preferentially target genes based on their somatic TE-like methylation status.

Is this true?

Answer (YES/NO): NO